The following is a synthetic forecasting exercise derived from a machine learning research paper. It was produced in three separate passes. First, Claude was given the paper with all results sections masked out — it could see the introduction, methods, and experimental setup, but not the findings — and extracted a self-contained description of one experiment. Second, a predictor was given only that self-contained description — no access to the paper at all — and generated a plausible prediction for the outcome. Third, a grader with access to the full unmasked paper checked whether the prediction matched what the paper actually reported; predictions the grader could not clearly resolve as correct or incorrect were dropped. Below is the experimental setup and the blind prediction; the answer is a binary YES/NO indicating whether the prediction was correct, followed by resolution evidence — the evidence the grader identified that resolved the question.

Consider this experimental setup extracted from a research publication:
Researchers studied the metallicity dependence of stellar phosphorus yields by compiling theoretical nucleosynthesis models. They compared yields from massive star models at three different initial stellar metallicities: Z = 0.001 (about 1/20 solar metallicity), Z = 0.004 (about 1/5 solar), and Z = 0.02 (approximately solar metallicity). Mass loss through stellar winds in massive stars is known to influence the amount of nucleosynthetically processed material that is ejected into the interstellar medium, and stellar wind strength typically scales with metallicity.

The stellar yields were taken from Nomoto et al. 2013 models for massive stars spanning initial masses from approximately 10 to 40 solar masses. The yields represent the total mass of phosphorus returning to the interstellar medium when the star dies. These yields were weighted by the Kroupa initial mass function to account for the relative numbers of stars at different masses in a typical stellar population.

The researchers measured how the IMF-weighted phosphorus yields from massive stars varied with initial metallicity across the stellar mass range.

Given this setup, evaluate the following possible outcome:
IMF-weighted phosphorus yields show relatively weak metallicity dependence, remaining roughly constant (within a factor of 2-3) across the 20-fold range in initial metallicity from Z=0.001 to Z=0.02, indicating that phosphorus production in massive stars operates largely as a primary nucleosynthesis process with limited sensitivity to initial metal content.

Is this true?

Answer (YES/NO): NO